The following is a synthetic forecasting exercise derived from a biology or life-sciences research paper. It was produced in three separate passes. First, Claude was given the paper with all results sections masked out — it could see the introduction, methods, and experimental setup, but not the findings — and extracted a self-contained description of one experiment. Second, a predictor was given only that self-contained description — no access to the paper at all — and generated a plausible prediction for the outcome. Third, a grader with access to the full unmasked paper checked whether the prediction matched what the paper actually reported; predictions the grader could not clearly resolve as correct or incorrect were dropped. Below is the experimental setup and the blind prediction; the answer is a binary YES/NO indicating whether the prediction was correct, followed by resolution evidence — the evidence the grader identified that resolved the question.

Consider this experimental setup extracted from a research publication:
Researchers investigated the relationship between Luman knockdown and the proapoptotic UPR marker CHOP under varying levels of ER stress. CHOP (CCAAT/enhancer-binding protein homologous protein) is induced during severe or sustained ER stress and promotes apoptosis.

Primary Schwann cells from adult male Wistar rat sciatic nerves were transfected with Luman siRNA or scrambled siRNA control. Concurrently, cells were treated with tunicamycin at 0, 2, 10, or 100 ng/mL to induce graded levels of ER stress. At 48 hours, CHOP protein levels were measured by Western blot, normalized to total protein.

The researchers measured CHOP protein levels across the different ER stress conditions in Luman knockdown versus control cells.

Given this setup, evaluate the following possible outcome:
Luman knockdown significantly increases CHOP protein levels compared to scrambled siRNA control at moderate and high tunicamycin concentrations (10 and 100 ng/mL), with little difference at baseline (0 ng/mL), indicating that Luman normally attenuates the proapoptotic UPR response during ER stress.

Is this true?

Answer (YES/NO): NO